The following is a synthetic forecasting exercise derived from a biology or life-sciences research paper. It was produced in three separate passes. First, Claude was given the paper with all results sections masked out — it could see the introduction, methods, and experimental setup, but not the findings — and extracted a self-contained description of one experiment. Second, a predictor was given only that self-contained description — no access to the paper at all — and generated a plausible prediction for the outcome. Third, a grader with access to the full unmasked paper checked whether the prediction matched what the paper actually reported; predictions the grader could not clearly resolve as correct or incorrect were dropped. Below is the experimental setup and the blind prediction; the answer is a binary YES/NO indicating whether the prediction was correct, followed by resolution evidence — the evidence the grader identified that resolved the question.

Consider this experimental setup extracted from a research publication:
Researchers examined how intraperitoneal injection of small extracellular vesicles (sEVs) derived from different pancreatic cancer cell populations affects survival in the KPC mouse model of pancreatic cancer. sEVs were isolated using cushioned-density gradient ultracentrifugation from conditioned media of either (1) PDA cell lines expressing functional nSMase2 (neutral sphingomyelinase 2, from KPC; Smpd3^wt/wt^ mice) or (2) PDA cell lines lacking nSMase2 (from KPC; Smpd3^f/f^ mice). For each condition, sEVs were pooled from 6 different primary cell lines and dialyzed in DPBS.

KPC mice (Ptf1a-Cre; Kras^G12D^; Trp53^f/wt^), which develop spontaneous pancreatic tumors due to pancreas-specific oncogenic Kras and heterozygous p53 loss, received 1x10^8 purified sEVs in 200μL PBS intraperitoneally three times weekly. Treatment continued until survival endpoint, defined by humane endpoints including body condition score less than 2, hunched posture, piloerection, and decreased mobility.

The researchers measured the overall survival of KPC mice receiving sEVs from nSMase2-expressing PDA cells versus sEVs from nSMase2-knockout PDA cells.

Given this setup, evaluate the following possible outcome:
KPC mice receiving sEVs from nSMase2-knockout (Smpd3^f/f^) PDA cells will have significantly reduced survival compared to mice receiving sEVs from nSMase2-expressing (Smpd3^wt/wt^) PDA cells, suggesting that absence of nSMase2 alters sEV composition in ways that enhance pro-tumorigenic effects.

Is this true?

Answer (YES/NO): NO